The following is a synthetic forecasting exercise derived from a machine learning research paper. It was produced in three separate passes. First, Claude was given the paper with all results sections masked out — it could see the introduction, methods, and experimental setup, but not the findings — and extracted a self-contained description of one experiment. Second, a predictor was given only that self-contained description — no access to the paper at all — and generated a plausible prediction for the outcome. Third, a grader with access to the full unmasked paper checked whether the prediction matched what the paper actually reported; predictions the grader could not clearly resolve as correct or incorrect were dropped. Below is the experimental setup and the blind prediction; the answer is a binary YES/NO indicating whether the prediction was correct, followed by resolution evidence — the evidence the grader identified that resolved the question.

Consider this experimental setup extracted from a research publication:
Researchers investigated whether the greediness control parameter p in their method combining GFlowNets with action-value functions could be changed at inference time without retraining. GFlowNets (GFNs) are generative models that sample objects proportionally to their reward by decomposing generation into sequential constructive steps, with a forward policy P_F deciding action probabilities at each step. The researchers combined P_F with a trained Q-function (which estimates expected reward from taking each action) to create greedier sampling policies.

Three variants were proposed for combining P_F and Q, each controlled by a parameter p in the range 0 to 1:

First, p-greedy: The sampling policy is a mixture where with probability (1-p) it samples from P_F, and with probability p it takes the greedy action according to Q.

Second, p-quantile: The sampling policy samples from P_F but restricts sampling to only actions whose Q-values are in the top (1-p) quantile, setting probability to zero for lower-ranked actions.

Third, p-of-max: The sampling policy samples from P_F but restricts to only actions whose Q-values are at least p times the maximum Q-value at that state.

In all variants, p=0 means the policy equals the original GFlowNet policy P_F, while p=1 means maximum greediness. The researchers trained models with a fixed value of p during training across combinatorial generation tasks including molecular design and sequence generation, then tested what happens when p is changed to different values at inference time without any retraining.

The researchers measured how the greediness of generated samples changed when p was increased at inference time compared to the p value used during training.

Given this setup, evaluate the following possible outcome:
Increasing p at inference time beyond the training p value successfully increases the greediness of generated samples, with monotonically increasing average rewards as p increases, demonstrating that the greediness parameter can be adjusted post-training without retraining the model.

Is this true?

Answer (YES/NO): YES